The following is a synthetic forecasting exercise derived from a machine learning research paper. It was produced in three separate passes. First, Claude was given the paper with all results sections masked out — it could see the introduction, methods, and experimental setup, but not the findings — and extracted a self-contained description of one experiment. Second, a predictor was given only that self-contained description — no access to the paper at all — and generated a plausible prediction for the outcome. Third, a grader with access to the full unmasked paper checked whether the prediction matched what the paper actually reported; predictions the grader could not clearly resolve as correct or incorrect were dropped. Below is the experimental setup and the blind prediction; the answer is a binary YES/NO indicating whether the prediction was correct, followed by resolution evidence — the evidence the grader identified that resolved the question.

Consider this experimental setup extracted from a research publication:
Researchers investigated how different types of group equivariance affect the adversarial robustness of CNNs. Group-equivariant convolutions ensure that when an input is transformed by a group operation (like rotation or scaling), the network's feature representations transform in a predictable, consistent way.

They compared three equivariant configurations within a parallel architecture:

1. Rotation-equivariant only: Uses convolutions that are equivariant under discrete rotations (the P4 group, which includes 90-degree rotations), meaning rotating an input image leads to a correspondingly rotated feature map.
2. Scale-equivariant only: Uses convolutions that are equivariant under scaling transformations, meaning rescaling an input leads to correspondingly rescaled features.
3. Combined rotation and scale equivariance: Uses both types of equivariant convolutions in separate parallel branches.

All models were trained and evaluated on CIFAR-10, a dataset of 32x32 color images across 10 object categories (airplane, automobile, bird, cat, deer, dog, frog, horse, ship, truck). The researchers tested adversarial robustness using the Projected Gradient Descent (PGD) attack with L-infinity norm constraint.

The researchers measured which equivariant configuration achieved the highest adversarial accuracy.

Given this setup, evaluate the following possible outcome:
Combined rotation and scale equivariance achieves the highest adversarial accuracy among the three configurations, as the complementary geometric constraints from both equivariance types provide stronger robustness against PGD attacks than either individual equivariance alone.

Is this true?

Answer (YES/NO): YES